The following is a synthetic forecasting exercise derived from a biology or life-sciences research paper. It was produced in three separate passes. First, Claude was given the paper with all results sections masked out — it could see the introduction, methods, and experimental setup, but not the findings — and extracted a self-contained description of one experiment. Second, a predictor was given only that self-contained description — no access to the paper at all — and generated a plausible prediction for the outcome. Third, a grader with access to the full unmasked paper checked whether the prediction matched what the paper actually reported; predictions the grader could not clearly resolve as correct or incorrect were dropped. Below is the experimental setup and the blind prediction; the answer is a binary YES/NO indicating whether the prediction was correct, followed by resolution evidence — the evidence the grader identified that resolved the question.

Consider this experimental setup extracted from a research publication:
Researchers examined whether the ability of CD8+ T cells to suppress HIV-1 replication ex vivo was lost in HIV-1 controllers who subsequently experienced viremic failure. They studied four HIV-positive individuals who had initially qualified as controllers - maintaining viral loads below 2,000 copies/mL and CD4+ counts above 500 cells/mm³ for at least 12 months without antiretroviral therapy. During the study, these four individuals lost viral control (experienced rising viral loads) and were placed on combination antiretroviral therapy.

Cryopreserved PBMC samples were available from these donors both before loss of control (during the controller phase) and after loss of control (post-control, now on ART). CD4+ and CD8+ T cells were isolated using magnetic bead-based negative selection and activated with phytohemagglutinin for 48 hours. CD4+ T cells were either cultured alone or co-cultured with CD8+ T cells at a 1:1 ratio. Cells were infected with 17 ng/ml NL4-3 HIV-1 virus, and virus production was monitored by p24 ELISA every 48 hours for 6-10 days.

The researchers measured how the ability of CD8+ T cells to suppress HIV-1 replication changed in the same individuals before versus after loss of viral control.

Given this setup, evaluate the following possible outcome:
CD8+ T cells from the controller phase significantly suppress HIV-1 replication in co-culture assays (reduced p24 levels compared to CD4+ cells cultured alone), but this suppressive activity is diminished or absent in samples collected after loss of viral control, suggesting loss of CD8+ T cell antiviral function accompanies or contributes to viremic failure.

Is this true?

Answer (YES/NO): YES